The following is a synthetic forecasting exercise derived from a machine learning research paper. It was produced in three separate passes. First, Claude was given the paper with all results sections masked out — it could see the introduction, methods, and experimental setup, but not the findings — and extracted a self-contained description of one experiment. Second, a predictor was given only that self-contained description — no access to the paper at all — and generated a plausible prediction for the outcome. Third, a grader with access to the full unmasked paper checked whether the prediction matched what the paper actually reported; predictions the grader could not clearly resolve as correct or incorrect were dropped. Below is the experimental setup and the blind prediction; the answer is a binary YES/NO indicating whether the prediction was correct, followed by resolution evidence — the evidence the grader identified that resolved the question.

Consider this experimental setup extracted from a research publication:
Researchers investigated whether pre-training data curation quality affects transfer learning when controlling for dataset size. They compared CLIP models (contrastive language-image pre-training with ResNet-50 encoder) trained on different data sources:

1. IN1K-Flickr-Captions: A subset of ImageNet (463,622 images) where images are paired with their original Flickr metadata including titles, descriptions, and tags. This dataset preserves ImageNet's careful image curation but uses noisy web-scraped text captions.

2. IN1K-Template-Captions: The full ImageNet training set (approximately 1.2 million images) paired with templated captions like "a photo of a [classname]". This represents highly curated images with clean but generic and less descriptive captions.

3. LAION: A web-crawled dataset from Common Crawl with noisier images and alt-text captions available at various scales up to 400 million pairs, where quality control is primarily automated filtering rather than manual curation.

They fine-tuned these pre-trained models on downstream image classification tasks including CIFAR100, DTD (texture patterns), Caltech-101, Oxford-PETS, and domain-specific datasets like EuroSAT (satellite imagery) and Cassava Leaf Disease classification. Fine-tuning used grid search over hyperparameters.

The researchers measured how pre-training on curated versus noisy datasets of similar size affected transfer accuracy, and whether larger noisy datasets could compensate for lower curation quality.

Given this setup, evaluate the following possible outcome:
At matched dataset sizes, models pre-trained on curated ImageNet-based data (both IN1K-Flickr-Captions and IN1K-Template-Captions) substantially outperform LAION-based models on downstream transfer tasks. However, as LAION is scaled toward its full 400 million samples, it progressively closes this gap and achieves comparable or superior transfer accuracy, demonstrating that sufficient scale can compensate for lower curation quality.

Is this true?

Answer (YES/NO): NO